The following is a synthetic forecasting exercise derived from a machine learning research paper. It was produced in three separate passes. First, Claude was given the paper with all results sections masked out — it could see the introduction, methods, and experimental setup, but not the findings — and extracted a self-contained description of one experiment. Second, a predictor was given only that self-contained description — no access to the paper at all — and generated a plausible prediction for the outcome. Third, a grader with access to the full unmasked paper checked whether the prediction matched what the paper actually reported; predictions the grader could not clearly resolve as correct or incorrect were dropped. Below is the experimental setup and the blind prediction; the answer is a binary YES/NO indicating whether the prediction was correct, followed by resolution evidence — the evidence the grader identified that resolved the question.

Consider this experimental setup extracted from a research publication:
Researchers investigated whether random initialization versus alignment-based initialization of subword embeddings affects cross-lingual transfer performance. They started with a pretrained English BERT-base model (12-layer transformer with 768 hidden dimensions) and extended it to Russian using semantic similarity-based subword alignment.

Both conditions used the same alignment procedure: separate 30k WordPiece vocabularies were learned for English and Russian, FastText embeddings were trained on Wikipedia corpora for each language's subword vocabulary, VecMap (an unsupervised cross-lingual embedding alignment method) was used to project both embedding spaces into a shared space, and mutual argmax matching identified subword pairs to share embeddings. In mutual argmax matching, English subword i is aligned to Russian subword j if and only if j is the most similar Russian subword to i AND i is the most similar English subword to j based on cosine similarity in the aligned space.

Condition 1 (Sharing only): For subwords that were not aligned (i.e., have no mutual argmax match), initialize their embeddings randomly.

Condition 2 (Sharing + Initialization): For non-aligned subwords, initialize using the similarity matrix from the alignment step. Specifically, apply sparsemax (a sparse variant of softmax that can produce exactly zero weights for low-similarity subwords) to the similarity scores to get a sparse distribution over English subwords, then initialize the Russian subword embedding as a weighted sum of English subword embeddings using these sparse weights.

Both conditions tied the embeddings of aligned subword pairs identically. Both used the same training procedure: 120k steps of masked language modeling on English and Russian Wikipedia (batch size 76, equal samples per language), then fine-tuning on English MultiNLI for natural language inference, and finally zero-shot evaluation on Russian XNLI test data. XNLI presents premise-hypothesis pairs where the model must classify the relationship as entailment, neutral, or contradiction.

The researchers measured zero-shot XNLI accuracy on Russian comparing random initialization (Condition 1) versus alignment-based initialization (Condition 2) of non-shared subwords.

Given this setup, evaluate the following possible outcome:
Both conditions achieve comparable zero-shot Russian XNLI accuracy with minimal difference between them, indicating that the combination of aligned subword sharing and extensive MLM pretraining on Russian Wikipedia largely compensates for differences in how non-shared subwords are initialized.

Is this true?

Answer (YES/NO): NO